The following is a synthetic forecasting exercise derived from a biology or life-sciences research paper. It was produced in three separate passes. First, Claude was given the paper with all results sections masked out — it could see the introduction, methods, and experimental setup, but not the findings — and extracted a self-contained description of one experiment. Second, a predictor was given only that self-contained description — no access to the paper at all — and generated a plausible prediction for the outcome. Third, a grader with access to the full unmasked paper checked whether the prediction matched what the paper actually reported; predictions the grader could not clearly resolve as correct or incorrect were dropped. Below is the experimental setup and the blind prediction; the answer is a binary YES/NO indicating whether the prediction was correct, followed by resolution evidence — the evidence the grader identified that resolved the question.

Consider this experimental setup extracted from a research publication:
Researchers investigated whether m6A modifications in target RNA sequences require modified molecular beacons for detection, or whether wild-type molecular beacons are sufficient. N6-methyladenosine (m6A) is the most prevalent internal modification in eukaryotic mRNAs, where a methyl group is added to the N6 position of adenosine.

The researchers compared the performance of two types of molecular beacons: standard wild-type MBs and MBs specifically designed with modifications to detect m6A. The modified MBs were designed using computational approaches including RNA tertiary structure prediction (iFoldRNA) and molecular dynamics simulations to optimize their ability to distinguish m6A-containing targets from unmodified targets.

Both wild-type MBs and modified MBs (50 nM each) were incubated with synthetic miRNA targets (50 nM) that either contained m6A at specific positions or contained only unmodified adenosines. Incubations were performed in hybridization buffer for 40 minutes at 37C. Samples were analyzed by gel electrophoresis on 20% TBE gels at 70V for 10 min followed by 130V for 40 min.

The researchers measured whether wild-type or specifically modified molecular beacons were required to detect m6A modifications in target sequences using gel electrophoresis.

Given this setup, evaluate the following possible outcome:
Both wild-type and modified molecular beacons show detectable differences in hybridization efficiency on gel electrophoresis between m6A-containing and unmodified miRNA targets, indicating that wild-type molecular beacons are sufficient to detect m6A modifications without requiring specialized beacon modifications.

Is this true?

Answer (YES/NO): NO